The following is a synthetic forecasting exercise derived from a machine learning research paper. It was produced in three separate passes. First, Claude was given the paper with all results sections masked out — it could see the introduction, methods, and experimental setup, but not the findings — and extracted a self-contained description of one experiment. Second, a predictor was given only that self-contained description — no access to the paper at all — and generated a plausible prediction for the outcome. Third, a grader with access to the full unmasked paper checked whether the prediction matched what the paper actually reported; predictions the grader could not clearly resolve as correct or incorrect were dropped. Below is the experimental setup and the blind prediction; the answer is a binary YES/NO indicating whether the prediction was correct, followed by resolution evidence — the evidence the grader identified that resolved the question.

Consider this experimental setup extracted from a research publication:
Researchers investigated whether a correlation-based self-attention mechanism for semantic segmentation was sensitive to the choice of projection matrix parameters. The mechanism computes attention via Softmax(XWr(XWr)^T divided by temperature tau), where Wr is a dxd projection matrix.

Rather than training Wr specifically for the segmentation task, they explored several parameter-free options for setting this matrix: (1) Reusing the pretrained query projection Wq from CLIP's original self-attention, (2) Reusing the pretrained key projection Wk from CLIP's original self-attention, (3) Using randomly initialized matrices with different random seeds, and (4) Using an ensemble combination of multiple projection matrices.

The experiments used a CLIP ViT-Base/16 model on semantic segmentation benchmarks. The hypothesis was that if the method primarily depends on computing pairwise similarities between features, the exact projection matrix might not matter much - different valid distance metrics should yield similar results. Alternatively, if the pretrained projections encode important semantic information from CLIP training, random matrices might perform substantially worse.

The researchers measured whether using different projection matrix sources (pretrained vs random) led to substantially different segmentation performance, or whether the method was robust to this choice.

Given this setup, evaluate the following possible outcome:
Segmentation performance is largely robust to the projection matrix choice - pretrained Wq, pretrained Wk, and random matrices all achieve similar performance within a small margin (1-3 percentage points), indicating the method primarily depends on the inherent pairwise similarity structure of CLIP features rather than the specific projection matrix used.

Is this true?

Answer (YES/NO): YES